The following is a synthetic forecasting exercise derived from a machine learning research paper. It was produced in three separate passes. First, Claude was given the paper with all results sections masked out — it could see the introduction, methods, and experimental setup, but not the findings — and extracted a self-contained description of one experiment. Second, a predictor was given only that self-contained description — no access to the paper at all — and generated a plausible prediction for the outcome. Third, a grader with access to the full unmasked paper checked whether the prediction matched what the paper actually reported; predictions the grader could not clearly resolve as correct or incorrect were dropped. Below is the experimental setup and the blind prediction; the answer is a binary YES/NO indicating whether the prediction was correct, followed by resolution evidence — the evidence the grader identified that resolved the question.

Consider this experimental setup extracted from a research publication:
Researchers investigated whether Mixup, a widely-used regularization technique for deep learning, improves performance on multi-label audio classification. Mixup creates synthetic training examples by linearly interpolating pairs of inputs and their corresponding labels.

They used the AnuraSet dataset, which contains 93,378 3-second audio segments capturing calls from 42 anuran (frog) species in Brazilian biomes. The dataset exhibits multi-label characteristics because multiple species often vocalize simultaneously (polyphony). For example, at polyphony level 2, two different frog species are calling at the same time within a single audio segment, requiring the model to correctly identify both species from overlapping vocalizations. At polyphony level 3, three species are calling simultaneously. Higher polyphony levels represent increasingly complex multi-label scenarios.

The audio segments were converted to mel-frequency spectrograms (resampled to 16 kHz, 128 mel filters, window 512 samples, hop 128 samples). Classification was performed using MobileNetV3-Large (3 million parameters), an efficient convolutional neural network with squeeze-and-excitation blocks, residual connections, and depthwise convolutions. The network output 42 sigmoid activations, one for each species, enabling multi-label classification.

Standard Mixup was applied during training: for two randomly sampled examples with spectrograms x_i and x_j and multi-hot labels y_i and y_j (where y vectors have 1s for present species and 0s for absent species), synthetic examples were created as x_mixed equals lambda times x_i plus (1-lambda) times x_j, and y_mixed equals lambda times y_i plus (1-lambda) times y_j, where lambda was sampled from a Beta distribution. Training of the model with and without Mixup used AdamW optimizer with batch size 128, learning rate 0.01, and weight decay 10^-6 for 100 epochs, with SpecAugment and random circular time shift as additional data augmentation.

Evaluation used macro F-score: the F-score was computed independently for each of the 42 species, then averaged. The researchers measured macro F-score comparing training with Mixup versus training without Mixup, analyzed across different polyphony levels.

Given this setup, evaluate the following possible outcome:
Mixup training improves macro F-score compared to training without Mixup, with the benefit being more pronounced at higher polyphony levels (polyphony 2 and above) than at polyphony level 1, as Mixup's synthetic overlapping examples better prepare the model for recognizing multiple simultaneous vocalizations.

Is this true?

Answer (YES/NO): NO